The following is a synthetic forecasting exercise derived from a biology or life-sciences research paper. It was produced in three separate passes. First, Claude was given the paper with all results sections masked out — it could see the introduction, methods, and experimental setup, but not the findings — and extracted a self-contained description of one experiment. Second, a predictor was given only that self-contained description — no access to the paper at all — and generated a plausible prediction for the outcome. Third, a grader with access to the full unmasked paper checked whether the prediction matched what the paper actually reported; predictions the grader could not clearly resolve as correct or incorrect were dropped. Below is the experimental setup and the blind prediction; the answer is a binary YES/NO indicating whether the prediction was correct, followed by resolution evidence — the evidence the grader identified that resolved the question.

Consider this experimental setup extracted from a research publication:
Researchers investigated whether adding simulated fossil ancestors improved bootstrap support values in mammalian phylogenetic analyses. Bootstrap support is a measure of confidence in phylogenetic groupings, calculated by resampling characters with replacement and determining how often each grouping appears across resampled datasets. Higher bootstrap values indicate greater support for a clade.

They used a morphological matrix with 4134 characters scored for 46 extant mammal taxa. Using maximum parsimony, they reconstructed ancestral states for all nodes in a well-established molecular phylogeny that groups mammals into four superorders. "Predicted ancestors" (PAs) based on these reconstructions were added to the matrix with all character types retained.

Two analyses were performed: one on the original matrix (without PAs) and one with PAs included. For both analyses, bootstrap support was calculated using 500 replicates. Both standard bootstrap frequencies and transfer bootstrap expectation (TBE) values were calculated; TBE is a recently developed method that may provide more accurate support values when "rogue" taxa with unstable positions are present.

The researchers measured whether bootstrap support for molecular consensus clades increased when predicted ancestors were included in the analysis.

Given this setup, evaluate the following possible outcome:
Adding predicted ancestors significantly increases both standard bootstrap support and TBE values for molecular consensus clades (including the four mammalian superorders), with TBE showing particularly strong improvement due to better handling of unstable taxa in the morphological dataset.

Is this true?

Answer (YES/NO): NO